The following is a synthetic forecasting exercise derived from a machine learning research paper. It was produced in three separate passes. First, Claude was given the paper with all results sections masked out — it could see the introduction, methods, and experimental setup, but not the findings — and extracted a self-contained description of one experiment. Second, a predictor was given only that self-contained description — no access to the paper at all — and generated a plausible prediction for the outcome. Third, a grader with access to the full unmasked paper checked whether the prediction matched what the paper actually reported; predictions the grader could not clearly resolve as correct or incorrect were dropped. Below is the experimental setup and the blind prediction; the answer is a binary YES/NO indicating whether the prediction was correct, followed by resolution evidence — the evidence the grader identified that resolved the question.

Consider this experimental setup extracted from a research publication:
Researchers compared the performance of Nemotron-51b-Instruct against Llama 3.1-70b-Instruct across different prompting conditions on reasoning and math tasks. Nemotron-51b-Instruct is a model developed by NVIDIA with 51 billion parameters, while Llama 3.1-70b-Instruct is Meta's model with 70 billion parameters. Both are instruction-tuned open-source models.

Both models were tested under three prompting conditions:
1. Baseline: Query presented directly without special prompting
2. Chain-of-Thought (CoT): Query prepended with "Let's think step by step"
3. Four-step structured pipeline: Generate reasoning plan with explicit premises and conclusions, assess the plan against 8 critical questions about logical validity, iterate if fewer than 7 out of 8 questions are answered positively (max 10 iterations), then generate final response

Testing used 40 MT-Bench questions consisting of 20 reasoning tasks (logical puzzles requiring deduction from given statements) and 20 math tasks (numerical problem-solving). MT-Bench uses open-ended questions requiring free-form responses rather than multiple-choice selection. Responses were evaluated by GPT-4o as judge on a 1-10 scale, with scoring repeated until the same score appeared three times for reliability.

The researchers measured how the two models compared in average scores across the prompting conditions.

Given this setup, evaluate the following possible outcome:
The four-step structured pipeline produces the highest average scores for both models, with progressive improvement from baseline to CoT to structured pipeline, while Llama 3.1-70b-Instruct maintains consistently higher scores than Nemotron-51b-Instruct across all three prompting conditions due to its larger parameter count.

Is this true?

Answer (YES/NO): NO